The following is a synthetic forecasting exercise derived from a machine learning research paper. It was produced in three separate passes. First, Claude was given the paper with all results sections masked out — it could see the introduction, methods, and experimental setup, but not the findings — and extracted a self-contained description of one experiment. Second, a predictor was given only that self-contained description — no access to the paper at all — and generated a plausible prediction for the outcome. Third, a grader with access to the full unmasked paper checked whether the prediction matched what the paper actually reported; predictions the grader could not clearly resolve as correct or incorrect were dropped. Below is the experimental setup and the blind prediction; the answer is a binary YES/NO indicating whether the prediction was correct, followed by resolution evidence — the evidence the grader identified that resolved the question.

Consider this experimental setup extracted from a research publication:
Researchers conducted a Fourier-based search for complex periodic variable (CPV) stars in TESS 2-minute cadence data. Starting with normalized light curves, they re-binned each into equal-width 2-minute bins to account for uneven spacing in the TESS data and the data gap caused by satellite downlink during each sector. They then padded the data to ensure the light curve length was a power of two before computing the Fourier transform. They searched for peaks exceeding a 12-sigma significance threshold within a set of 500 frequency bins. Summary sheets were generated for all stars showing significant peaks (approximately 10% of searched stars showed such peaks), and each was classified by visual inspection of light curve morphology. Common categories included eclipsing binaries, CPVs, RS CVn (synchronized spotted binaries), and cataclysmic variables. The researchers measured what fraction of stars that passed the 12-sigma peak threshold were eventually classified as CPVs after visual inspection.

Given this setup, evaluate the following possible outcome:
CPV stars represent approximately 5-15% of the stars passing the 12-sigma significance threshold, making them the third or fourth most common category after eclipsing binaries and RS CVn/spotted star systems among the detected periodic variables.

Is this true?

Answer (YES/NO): NO